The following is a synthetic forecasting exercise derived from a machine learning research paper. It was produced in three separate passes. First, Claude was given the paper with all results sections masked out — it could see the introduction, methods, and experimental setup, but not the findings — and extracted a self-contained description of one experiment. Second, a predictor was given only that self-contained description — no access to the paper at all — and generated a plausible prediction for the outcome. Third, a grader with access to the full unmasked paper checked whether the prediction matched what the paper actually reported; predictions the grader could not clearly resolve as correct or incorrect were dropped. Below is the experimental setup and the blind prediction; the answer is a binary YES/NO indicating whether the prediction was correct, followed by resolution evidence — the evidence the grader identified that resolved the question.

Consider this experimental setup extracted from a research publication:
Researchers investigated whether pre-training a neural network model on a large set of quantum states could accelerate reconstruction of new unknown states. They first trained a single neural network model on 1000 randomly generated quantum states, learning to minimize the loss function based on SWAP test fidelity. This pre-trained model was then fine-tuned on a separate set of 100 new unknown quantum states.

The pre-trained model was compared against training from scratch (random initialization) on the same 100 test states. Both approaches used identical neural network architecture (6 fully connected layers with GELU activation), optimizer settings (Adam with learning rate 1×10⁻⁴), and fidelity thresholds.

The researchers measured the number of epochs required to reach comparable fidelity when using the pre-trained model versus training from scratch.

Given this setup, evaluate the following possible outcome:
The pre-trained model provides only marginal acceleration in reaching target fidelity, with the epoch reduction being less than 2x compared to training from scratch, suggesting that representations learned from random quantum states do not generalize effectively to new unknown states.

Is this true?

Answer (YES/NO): NO